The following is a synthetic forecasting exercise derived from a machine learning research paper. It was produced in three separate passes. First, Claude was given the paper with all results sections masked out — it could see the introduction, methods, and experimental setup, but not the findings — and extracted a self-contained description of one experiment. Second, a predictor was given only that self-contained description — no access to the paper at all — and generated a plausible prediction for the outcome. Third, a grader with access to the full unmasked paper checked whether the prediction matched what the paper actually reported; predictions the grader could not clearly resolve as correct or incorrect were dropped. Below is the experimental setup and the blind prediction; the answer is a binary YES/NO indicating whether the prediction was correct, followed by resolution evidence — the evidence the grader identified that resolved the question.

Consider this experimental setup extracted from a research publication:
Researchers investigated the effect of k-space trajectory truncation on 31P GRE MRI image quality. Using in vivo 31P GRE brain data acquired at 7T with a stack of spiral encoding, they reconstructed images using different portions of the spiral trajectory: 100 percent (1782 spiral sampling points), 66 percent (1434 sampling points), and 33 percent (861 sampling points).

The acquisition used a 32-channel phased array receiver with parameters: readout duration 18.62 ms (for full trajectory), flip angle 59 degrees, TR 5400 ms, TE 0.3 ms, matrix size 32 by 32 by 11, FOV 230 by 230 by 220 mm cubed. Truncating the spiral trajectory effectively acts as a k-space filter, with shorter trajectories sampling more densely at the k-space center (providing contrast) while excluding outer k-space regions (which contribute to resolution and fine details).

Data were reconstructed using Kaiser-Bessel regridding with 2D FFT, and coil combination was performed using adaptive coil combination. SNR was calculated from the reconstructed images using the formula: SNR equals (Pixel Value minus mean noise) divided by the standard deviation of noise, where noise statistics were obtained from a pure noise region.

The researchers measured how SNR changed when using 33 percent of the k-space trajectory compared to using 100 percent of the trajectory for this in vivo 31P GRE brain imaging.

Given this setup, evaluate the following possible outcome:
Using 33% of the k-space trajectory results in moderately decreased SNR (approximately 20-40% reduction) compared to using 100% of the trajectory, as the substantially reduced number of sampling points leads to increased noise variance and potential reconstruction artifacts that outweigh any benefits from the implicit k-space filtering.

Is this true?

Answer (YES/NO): NO